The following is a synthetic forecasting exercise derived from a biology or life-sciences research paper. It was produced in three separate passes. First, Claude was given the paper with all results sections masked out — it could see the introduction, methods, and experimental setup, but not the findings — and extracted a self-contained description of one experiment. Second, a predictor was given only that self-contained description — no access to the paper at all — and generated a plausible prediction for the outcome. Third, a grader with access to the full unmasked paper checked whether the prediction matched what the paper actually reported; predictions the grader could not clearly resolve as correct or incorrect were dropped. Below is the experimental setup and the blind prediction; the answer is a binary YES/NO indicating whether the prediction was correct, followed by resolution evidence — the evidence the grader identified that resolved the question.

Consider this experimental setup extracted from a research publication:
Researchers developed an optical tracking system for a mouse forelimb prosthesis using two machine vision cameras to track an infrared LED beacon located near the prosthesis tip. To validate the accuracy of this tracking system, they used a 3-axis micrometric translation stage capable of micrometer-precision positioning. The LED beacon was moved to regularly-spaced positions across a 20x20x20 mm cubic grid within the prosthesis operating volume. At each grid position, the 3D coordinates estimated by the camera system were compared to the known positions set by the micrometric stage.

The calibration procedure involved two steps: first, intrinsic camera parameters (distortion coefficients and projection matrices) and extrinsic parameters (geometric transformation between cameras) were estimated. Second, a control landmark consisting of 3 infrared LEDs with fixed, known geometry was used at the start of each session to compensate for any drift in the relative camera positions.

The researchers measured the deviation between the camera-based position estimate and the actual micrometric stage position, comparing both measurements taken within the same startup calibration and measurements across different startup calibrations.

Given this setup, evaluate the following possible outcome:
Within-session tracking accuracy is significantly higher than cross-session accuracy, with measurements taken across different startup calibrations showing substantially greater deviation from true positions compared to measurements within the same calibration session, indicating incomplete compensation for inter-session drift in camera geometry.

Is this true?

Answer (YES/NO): YES